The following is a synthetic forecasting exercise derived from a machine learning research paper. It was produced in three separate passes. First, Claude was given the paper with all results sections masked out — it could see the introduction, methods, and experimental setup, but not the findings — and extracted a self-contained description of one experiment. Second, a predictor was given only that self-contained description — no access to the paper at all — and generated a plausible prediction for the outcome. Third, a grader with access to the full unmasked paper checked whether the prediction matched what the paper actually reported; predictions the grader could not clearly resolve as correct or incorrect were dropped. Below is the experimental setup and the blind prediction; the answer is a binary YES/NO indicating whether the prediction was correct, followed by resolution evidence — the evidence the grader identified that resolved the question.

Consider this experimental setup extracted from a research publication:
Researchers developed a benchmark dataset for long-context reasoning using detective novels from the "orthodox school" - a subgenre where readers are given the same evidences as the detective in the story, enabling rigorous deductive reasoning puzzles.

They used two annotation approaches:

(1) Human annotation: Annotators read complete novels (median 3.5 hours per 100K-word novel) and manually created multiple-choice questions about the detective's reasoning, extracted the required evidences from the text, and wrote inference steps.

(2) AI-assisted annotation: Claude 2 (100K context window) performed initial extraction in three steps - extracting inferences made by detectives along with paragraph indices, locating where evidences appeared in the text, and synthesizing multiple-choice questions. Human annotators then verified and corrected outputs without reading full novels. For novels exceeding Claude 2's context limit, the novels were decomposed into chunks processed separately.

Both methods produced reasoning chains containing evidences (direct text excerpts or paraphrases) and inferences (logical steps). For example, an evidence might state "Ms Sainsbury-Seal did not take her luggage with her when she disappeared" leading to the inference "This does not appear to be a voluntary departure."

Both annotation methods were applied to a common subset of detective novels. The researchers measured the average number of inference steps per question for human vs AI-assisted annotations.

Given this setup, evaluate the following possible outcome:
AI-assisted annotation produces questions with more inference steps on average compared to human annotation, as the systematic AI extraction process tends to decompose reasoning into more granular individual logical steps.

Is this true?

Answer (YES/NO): NO